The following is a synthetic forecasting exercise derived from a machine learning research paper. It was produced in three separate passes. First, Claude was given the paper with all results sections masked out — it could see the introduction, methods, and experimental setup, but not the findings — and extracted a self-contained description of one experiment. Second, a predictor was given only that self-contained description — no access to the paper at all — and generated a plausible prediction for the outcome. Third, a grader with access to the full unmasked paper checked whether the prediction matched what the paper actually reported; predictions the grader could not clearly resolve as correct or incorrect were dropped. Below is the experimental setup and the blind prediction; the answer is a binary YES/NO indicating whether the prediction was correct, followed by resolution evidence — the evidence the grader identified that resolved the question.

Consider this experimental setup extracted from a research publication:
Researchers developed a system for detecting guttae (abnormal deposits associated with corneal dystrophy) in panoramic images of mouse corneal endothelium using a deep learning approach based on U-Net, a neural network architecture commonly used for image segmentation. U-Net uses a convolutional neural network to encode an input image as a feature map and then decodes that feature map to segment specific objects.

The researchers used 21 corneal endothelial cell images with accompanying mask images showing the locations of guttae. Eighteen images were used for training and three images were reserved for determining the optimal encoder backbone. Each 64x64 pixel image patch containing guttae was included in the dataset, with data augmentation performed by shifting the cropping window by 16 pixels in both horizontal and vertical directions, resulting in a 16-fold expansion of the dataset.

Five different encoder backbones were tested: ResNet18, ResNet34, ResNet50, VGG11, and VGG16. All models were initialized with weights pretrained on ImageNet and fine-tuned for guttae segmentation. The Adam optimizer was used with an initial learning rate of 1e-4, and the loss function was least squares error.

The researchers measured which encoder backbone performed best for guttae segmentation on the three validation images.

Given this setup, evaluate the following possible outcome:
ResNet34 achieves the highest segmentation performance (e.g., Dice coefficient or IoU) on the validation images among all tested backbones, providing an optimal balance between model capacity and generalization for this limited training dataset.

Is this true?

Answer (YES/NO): NO